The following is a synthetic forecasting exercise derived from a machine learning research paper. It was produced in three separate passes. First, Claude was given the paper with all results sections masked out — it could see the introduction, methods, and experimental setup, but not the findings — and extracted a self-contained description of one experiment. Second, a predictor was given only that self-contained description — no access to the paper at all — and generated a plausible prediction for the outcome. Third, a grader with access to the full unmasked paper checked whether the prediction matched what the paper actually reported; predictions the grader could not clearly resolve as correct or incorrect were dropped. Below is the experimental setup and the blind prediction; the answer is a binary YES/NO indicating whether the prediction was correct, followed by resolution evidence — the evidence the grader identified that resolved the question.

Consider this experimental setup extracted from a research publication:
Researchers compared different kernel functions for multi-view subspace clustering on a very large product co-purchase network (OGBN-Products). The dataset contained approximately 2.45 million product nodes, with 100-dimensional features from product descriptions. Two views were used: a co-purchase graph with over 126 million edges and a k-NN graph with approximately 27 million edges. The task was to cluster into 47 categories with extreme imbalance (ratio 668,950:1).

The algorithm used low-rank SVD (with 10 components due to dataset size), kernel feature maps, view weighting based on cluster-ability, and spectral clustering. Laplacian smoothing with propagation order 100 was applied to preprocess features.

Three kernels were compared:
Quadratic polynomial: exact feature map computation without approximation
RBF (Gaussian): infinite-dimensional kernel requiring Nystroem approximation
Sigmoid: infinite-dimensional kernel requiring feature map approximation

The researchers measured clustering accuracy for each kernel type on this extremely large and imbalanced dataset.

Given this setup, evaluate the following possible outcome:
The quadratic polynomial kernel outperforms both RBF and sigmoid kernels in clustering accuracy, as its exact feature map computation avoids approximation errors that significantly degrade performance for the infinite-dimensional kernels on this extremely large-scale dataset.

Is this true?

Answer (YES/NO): YES